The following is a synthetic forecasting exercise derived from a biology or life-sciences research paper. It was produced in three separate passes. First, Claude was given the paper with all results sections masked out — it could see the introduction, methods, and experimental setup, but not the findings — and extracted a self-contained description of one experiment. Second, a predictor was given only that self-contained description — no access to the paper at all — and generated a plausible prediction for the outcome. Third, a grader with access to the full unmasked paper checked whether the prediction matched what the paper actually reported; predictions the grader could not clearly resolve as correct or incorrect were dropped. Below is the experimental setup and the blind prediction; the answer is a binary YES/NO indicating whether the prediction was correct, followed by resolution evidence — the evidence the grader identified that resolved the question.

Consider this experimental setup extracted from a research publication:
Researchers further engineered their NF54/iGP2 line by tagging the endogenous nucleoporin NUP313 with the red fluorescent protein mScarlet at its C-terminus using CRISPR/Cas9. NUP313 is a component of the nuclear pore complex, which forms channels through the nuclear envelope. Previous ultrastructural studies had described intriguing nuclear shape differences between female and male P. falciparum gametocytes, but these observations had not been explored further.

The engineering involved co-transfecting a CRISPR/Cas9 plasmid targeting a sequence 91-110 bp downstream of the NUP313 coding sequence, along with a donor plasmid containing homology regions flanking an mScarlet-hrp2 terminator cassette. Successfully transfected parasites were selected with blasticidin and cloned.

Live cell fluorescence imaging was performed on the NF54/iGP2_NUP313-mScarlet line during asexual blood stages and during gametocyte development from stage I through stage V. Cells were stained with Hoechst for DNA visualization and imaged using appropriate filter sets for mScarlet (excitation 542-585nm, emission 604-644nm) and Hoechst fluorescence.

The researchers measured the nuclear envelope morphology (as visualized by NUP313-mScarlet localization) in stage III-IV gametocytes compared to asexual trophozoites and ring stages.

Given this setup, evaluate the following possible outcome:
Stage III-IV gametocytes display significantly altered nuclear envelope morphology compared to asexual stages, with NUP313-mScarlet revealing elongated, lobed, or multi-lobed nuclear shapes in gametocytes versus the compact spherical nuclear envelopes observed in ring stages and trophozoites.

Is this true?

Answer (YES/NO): YES